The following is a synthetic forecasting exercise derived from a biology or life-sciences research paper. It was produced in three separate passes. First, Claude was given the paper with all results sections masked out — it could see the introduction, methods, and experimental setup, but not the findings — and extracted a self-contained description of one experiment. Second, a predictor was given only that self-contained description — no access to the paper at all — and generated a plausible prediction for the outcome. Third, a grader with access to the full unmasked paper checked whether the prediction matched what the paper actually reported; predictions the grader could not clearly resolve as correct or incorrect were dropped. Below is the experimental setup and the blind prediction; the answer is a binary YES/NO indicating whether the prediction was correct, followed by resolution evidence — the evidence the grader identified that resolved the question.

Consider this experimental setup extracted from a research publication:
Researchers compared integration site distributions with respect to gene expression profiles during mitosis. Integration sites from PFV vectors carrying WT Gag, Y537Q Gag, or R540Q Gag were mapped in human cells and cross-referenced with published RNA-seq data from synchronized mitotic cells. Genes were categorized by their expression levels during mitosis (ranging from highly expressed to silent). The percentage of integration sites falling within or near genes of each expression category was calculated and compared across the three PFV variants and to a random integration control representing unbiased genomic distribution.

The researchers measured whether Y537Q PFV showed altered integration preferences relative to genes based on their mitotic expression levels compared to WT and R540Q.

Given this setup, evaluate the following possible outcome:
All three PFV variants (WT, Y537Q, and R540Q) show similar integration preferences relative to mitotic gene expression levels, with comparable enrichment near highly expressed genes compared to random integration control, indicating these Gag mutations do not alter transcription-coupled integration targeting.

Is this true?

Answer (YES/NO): NO